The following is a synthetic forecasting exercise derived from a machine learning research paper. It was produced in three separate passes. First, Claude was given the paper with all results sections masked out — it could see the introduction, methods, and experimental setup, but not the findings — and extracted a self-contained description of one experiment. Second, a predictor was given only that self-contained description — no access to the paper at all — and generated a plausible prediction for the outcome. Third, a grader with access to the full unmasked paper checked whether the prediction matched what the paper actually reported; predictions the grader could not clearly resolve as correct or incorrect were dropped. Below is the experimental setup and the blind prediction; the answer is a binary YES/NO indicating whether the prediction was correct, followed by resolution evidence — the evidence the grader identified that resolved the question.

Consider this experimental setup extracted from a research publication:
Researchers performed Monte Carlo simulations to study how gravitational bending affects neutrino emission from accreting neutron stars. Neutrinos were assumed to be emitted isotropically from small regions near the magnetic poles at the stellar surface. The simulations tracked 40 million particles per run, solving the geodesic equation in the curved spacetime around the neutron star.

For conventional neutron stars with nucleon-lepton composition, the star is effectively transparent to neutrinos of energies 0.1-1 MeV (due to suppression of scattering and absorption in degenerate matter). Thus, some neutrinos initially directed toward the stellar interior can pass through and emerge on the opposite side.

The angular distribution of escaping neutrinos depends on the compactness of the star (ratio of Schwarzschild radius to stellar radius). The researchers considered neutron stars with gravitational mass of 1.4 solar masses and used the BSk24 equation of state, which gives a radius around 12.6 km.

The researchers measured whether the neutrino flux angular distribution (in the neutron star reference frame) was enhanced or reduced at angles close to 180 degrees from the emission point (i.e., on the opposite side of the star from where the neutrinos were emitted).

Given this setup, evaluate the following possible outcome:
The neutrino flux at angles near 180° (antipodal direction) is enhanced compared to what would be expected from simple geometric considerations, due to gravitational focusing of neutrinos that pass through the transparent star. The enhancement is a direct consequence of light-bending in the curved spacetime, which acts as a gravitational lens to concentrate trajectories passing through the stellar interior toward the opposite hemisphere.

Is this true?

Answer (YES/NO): YES